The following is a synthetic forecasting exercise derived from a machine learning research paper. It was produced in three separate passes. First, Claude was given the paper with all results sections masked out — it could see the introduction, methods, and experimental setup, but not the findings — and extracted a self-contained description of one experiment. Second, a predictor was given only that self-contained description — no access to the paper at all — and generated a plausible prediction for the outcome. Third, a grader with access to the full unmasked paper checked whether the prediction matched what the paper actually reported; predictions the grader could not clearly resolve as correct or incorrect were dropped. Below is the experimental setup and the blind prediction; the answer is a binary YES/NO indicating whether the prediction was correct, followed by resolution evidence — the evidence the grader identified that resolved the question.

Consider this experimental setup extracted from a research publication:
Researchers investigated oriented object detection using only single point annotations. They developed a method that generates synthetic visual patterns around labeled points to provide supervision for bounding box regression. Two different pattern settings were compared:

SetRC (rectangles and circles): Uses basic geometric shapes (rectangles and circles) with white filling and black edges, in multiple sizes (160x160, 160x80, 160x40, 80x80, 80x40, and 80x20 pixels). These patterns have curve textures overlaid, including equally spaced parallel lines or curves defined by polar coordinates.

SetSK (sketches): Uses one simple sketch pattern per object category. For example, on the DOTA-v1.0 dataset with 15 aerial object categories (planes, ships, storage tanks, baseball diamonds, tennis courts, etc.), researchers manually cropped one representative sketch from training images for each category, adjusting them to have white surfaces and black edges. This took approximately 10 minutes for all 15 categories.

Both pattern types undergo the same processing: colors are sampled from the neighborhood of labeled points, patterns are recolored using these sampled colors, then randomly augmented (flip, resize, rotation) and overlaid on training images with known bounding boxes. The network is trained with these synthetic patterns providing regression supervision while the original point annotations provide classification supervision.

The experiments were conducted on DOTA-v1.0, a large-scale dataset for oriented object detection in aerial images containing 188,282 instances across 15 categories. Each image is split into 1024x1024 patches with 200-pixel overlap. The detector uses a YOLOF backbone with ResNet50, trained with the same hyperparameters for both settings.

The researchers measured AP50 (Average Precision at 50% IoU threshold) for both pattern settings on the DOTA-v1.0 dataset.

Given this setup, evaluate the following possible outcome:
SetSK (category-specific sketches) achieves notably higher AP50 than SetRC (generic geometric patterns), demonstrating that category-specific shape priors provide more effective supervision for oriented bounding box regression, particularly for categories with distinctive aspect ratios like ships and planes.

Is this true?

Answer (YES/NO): NO